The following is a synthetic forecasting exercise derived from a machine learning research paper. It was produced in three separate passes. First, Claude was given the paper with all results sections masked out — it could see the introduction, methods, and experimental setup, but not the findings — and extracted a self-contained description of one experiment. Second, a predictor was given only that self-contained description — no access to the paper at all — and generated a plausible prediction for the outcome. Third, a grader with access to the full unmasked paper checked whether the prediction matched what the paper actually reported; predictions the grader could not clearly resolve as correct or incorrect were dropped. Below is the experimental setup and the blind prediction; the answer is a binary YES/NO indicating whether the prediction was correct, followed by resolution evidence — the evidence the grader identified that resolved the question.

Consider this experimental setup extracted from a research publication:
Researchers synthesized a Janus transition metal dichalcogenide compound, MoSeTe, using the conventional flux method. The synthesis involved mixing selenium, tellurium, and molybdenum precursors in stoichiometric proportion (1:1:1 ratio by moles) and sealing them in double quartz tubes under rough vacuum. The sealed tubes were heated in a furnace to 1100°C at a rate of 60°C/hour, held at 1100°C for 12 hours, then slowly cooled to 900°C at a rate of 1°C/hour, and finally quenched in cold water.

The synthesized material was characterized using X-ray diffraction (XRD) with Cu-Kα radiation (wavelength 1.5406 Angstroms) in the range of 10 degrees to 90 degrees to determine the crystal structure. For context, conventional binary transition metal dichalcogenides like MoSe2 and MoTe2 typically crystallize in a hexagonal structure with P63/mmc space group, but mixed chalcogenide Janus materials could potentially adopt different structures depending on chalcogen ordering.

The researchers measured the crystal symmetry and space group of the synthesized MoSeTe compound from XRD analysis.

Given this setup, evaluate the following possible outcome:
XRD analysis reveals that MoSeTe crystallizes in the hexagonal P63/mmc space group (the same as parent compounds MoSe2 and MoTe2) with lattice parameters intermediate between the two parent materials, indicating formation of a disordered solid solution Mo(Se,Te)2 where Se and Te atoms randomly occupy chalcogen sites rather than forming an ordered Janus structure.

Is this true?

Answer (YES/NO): NO